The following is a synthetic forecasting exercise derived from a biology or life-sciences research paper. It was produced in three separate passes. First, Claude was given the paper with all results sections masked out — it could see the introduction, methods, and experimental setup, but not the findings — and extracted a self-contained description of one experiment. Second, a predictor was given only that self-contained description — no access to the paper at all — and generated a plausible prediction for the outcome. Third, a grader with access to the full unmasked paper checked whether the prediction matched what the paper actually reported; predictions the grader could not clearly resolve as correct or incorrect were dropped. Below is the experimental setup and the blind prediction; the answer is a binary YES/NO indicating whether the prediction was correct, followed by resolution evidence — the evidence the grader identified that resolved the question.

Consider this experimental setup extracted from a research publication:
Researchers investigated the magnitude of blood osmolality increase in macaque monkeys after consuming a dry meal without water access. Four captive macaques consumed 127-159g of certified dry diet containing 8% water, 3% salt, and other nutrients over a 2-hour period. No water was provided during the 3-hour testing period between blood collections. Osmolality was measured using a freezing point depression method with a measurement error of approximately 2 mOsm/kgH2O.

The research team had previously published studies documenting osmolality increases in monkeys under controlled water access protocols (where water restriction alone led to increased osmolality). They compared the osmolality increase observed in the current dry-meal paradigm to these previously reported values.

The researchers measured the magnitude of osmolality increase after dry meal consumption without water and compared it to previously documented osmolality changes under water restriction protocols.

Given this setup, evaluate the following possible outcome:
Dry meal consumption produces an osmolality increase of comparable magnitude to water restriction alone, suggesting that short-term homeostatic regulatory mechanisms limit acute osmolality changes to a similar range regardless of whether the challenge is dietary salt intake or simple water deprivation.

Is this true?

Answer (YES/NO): YES